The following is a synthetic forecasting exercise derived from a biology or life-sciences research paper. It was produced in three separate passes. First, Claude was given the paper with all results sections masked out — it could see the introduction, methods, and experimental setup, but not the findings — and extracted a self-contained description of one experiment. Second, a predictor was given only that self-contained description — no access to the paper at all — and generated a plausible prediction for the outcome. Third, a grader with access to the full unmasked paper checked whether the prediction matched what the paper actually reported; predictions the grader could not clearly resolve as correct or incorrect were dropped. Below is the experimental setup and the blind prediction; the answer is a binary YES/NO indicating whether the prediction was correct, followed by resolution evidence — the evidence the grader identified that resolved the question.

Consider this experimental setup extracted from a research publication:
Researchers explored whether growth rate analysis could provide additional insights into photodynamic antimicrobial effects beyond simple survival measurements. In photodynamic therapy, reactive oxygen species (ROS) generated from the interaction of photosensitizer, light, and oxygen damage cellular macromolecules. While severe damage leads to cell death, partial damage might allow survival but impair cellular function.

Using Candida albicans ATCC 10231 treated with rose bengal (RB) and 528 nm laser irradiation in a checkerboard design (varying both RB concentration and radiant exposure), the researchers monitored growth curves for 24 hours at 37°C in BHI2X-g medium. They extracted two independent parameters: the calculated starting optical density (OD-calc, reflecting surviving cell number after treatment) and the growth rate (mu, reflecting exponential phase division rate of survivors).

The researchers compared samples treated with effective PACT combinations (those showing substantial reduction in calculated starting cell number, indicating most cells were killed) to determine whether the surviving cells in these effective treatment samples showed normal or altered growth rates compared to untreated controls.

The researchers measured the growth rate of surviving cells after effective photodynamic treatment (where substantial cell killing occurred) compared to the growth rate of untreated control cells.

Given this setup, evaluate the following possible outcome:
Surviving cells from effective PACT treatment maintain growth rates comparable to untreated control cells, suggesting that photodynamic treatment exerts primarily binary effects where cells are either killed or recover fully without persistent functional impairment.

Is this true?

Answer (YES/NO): NO